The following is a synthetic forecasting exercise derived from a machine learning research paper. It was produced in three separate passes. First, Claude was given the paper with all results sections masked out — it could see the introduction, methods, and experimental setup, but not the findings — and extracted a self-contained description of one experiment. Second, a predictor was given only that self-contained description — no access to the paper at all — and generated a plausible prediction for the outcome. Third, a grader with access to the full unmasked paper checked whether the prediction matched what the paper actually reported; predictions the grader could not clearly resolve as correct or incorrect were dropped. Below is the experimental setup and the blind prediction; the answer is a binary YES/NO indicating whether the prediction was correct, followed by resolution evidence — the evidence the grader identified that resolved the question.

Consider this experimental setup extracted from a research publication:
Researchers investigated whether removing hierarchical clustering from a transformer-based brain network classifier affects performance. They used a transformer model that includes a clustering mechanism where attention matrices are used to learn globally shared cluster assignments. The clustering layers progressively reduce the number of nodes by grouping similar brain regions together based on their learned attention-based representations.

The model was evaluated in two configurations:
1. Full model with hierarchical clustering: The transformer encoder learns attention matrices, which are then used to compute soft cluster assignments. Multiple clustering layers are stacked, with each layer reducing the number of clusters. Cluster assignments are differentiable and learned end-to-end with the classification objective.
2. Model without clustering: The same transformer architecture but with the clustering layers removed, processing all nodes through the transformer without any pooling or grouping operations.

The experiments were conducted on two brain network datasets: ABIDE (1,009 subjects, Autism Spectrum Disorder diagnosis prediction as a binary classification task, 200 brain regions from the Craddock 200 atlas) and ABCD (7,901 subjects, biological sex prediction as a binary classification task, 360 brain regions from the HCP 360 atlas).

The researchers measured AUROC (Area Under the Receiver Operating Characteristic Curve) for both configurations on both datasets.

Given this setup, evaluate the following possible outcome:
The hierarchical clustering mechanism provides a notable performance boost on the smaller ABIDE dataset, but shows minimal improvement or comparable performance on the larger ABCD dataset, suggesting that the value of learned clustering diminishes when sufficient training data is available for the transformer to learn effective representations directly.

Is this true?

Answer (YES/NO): NO